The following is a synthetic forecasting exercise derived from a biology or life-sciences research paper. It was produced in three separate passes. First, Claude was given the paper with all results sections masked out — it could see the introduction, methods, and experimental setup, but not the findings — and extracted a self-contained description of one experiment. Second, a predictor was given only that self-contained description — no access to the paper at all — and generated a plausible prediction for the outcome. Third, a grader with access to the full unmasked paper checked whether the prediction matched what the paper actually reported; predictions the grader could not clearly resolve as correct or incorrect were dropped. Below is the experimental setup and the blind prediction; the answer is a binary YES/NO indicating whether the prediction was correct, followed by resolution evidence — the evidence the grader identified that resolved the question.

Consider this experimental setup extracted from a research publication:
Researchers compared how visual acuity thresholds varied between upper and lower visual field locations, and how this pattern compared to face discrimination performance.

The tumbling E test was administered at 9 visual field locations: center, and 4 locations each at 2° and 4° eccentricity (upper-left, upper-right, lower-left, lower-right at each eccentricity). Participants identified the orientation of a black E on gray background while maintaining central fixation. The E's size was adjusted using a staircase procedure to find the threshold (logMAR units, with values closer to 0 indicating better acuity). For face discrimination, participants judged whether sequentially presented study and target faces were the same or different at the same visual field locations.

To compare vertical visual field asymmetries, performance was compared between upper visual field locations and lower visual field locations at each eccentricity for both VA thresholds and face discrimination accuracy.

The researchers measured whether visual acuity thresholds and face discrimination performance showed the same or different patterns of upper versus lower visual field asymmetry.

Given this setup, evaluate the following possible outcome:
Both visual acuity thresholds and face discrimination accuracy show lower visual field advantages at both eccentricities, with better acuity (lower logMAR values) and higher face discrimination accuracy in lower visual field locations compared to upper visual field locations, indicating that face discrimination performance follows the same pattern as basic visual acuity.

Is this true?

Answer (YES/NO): NO